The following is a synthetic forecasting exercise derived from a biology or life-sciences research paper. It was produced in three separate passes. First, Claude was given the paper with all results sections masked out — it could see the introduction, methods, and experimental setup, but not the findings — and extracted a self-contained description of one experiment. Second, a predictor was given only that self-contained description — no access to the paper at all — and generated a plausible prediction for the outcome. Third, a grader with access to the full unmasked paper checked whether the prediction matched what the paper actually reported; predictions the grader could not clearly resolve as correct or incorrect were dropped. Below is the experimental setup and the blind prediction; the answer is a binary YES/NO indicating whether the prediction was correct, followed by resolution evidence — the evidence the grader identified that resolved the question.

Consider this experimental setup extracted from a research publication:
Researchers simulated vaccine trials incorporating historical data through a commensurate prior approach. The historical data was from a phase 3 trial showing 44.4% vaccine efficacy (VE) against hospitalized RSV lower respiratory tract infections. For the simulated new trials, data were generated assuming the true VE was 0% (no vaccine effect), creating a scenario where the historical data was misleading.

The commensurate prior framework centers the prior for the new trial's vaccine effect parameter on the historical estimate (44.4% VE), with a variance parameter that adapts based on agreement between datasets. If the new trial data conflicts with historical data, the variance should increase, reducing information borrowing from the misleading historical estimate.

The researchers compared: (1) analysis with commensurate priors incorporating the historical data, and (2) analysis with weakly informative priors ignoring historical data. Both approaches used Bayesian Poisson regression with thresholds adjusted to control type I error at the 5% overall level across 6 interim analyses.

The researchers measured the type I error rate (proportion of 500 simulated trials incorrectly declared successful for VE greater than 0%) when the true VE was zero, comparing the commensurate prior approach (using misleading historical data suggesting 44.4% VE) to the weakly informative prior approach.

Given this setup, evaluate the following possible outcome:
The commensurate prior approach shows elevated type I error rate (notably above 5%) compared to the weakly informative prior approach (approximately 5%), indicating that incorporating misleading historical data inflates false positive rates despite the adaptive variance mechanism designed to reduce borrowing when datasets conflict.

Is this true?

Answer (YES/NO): NO